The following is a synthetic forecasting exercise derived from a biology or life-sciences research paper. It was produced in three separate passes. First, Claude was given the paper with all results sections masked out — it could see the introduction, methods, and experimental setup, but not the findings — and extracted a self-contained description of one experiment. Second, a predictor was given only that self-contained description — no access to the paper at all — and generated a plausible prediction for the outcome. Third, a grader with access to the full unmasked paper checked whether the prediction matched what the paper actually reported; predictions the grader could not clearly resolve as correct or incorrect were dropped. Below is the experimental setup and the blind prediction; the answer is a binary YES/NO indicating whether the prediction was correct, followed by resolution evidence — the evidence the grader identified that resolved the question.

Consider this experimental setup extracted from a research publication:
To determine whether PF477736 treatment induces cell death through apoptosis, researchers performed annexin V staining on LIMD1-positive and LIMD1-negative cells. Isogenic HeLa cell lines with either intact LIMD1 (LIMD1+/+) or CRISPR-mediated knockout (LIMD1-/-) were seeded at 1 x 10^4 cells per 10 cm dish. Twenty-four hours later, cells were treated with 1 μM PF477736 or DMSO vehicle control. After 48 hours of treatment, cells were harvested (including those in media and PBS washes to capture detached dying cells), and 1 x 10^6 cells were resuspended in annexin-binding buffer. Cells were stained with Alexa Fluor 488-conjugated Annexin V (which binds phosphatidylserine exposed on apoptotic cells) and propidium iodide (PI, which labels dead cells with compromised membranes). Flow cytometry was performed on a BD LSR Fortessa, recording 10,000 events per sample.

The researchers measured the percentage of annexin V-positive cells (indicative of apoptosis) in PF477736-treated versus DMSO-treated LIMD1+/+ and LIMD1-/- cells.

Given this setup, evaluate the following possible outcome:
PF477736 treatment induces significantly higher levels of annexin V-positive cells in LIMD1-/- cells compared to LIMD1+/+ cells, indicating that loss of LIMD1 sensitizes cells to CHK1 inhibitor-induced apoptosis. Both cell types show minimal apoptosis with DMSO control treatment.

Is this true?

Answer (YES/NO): YES